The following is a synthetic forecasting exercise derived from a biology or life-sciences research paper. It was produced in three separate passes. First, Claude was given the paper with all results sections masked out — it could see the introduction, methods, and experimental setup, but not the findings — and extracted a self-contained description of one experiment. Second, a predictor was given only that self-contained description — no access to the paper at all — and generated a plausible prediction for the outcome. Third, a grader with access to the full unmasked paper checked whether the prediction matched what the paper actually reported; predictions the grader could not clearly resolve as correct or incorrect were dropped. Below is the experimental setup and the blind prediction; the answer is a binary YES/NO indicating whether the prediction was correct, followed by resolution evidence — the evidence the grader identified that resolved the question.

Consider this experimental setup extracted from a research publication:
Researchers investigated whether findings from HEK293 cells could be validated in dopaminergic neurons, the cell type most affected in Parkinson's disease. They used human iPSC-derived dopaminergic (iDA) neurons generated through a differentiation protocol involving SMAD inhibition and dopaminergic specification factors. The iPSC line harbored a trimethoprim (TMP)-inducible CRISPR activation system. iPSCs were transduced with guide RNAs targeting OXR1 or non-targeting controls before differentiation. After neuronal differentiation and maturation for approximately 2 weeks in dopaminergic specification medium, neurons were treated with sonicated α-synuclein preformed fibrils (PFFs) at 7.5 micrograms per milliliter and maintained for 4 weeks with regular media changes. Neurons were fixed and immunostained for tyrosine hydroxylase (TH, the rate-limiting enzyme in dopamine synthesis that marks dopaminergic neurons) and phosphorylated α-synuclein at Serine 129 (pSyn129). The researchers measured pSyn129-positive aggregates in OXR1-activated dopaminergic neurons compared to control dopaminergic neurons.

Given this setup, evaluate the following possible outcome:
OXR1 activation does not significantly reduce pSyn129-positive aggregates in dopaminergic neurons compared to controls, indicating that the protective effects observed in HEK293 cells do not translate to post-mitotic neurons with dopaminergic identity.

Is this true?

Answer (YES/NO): NO